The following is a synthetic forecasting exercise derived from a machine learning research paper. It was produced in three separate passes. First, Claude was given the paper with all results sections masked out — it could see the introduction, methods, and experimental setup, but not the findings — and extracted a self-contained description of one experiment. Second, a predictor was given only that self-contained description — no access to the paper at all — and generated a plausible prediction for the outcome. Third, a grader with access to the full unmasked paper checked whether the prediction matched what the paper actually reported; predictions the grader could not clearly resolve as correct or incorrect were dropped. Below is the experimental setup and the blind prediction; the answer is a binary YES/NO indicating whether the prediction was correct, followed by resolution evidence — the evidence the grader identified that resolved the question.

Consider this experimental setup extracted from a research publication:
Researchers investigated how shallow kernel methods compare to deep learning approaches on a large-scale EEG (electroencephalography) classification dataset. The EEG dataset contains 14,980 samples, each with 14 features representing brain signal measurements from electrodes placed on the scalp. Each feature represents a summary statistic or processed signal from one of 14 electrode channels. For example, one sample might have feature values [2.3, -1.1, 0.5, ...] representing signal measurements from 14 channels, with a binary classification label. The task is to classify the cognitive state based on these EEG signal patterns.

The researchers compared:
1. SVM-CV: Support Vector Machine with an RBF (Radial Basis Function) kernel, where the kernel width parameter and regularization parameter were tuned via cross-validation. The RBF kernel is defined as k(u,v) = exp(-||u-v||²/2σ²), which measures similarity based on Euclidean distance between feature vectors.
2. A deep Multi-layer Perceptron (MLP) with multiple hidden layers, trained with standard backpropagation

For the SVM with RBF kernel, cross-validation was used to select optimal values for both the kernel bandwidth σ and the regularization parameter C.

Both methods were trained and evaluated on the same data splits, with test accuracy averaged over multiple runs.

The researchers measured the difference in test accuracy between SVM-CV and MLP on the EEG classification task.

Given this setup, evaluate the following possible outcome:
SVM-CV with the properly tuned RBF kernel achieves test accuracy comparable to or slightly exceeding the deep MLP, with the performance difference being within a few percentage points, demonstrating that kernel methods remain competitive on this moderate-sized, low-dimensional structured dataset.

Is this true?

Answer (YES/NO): NO